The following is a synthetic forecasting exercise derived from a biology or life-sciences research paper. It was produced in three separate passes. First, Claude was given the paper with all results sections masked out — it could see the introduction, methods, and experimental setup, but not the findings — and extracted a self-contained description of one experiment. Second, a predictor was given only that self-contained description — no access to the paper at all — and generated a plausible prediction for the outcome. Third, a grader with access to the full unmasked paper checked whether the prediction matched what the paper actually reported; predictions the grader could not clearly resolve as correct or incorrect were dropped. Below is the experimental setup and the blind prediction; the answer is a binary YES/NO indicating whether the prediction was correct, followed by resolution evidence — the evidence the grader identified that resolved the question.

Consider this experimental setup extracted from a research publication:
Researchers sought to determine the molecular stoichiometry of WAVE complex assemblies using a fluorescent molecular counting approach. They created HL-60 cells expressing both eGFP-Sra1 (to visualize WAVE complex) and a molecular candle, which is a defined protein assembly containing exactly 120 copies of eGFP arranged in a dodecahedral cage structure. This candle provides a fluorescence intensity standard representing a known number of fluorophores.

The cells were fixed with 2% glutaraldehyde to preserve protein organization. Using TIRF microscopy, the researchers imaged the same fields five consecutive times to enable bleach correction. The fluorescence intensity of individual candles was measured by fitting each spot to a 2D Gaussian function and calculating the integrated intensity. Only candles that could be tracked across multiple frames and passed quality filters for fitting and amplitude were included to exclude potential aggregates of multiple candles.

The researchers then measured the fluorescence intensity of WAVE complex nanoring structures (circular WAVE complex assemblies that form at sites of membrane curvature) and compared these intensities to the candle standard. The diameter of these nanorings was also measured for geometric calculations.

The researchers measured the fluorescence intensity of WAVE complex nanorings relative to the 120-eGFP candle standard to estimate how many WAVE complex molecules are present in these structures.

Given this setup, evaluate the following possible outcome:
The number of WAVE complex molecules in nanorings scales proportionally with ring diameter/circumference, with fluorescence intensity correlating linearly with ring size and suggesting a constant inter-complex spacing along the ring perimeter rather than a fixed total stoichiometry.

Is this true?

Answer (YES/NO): YES